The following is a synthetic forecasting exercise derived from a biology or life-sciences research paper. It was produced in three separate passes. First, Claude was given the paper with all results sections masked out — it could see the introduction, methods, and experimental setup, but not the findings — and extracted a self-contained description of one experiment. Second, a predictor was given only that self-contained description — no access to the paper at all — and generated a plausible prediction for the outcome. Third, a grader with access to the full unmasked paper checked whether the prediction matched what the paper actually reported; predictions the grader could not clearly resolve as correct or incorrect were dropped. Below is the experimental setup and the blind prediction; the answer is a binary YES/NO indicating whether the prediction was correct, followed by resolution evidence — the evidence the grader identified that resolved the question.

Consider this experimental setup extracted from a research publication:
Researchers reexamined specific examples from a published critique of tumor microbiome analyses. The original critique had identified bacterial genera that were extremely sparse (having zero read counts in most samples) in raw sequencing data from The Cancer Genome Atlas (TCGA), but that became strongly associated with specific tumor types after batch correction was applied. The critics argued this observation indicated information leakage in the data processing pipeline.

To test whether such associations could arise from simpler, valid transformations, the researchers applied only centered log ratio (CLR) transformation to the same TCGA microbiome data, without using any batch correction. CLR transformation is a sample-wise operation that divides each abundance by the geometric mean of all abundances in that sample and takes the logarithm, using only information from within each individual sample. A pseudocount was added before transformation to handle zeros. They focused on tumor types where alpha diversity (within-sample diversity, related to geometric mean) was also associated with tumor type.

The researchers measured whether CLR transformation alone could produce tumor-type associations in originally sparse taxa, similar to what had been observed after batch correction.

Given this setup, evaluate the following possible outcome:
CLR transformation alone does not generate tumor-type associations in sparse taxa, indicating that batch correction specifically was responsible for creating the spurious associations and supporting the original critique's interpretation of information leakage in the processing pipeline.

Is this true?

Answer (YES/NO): NO